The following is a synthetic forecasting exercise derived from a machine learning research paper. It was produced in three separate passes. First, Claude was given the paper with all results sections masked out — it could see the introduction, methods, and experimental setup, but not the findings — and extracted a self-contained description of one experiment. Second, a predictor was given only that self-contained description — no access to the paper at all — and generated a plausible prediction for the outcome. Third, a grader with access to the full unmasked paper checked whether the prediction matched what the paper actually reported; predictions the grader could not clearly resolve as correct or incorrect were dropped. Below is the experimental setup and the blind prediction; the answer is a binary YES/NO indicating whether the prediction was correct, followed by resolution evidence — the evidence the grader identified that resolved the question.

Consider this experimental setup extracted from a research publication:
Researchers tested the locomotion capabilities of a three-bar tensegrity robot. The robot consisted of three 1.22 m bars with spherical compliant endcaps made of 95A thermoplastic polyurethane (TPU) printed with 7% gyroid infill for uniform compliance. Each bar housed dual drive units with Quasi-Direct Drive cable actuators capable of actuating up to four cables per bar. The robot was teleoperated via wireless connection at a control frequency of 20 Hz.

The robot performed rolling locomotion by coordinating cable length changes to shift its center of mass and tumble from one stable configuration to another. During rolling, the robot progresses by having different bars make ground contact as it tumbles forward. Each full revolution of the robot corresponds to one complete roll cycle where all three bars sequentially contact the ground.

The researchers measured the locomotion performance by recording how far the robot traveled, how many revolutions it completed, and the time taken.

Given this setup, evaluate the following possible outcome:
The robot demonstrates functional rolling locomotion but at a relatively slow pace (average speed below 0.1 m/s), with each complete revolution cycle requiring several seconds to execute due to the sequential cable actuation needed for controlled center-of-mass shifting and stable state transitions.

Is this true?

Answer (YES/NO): NO